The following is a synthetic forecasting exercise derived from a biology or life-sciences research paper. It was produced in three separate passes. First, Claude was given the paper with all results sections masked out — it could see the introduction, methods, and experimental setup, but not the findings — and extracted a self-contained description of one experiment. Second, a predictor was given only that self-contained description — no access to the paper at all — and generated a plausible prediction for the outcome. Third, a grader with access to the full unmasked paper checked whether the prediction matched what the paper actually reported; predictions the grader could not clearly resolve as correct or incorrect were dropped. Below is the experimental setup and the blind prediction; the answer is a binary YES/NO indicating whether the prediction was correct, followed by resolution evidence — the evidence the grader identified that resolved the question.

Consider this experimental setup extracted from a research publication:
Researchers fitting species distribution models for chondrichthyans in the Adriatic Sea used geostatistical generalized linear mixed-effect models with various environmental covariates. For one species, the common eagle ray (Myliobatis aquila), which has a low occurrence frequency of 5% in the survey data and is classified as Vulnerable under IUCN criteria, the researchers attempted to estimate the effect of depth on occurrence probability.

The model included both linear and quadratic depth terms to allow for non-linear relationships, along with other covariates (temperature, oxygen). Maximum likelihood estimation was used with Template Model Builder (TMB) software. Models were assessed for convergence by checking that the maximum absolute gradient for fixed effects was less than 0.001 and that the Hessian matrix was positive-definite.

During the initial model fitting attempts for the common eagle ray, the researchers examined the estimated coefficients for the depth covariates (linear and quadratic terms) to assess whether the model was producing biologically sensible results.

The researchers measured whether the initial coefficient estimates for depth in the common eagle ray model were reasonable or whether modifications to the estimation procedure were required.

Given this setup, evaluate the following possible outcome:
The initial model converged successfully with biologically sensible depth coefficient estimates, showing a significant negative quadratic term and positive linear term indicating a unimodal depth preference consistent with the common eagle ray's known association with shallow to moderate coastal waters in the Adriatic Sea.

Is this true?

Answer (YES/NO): NO